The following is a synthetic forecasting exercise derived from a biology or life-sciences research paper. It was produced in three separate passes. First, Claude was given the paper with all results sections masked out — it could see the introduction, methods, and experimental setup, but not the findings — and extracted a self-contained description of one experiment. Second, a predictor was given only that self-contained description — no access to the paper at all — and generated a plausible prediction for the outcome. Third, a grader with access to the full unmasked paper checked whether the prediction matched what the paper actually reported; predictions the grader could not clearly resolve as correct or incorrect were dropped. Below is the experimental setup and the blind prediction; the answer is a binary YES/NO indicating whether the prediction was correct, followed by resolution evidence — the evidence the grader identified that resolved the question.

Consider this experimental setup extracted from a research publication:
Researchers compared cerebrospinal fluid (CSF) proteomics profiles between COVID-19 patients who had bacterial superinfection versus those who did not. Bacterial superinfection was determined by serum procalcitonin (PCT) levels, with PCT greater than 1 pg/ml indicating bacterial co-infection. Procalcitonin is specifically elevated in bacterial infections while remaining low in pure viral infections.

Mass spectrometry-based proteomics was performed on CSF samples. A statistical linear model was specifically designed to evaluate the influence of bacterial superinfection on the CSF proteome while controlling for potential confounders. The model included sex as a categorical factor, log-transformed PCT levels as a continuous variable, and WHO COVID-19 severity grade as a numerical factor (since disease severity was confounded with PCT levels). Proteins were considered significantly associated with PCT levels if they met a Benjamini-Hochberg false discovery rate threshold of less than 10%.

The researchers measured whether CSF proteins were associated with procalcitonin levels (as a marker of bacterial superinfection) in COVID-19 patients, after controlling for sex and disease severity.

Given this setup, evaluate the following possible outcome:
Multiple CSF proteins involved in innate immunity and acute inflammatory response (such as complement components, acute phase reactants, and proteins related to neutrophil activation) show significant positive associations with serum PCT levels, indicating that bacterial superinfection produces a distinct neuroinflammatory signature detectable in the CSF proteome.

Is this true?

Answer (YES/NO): NO